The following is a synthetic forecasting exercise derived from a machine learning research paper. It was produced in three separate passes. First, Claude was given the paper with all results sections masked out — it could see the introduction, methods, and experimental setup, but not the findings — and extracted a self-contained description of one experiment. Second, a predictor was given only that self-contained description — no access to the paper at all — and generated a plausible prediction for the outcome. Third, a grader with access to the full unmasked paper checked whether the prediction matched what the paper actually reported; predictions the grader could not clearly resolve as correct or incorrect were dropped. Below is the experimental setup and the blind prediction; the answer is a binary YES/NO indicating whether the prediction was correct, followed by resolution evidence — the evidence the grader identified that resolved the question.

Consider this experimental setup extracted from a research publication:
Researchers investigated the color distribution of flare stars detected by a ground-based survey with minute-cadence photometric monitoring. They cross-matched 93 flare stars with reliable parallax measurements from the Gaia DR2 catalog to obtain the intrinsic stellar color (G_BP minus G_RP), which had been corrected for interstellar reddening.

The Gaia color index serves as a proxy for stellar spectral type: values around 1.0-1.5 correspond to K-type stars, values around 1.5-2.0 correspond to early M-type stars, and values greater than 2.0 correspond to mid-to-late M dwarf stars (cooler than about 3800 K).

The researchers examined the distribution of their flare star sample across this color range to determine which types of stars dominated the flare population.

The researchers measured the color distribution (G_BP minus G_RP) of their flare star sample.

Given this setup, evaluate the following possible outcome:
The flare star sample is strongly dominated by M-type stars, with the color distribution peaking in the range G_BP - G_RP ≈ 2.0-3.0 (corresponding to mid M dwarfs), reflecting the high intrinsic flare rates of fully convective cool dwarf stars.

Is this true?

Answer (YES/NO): YES